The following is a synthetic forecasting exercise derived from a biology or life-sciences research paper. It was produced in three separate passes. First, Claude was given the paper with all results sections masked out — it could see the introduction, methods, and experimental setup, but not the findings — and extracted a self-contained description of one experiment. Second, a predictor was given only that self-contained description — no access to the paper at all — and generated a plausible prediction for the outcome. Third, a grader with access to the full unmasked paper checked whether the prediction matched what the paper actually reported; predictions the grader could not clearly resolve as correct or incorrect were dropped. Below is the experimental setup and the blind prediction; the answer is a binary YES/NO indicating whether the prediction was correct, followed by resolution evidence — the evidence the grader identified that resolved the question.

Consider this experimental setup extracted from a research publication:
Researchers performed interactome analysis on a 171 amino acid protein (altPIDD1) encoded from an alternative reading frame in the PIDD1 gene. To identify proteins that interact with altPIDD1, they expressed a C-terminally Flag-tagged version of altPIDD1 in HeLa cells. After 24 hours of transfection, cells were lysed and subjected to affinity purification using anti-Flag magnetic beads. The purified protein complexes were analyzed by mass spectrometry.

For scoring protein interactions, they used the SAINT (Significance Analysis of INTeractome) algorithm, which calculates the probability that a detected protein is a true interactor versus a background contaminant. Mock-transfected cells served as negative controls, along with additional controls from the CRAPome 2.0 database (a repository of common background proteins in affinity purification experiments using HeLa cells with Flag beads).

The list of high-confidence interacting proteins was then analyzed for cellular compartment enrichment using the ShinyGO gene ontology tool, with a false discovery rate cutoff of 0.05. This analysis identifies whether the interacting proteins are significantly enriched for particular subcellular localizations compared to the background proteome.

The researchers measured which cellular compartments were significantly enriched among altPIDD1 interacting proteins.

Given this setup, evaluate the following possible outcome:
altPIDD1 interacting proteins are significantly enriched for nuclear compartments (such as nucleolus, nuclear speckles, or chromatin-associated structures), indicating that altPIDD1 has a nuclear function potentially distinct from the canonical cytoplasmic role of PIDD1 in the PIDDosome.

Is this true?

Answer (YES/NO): NO